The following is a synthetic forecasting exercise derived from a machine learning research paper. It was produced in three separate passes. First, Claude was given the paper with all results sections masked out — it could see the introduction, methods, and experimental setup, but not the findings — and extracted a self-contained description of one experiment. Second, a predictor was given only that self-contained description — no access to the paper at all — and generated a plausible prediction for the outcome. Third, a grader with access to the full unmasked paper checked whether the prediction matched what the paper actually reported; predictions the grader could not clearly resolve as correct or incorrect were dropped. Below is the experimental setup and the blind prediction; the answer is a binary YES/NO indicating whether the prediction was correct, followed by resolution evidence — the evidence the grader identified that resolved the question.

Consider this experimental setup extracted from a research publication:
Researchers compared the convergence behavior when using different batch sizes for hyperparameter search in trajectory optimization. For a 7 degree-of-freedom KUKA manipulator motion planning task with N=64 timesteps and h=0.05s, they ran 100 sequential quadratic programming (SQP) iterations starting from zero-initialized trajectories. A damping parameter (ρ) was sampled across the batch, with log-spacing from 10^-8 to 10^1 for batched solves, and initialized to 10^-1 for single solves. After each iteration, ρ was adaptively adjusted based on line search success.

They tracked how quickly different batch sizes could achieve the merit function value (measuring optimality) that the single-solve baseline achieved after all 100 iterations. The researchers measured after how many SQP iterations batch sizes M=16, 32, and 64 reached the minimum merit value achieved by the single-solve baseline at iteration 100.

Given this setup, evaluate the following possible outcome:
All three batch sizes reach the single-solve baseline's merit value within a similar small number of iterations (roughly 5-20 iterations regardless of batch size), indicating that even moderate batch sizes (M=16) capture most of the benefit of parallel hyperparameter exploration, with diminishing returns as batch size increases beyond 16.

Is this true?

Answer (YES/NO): NO